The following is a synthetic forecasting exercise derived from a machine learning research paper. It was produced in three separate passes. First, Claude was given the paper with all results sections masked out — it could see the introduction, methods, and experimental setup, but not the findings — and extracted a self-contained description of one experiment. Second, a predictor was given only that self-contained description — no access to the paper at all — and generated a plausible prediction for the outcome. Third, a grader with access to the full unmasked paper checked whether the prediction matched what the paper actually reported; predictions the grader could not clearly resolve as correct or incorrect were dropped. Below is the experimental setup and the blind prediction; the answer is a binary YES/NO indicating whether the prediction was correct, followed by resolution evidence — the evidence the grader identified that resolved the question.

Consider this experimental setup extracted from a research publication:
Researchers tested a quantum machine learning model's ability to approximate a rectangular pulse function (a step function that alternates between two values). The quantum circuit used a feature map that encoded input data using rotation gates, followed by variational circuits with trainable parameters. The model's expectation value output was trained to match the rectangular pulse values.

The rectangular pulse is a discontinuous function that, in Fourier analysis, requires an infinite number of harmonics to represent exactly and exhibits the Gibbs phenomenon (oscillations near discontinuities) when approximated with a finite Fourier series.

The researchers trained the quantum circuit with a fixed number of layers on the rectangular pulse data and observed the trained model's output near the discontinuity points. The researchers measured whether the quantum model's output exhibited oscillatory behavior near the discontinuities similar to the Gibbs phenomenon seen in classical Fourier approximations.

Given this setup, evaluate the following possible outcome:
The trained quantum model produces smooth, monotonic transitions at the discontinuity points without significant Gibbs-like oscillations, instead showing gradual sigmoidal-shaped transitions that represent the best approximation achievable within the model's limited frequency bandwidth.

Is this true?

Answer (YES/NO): NO